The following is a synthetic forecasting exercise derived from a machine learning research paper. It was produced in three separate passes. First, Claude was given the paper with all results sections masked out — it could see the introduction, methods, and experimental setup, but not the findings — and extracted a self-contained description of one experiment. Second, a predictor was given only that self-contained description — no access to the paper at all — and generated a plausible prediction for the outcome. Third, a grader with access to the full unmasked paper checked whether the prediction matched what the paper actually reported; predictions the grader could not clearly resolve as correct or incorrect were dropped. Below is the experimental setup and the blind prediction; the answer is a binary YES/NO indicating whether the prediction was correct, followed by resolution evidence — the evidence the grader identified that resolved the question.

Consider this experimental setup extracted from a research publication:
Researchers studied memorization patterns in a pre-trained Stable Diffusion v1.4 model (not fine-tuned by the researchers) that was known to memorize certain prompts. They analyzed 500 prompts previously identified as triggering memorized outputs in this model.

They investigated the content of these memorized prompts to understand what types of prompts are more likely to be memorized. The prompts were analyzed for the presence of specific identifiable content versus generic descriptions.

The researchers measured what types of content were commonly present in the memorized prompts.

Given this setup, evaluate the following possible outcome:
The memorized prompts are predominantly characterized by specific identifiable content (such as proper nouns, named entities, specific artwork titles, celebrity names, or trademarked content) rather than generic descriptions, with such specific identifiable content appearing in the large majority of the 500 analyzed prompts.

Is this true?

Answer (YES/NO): YES